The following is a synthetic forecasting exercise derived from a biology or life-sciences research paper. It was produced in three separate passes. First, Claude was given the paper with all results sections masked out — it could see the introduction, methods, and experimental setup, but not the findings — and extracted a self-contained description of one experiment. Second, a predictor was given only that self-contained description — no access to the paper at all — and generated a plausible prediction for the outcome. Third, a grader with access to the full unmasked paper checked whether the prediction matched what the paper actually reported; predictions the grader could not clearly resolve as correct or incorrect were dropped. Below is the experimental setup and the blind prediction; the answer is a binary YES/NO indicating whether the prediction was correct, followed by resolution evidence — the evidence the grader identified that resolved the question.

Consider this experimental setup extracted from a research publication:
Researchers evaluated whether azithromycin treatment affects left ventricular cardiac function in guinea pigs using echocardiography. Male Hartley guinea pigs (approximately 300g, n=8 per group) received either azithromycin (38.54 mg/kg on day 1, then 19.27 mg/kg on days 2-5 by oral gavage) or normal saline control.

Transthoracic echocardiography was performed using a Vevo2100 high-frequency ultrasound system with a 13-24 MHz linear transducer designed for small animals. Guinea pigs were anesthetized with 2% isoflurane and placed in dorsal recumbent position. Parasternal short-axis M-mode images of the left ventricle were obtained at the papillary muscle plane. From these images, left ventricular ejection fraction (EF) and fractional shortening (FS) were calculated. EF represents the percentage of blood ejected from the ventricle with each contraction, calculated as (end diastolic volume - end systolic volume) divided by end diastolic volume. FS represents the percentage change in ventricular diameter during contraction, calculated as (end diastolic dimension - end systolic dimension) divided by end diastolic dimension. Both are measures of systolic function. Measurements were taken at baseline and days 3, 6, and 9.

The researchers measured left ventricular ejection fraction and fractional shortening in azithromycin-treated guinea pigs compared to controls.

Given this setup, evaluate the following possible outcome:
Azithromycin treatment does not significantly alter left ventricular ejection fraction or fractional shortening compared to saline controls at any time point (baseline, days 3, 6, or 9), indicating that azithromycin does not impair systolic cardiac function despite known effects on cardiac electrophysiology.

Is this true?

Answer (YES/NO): NO